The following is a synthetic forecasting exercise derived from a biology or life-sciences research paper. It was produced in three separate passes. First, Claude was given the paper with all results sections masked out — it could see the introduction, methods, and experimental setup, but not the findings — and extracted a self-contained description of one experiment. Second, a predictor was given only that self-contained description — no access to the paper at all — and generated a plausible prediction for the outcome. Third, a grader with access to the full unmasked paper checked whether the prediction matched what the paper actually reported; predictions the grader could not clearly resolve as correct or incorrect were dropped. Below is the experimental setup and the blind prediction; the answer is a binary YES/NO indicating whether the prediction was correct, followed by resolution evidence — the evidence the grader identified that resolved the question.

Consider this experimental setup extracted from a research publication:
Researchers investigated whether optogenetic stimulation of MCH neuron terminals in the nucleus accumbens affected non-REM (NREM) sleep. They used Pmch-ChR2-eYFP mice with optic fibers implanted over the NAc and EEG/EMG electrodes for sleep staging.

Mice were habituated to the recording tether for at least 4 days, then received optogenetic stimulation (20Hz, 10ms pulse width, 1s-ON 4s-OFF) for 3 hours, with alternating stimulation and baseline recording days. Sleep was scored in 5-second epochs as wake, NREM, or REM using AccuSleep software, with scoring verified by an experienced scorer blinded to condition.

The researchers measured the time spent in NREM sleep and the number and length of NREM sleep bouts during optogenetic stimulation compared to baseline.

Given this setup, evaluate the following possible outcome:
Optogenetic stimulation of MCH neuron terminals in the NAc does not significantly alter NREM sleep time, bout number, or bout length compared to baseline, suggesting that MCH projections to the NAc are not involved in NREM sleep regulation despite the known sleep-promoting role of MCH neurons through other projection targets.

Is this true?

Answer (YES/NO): YES